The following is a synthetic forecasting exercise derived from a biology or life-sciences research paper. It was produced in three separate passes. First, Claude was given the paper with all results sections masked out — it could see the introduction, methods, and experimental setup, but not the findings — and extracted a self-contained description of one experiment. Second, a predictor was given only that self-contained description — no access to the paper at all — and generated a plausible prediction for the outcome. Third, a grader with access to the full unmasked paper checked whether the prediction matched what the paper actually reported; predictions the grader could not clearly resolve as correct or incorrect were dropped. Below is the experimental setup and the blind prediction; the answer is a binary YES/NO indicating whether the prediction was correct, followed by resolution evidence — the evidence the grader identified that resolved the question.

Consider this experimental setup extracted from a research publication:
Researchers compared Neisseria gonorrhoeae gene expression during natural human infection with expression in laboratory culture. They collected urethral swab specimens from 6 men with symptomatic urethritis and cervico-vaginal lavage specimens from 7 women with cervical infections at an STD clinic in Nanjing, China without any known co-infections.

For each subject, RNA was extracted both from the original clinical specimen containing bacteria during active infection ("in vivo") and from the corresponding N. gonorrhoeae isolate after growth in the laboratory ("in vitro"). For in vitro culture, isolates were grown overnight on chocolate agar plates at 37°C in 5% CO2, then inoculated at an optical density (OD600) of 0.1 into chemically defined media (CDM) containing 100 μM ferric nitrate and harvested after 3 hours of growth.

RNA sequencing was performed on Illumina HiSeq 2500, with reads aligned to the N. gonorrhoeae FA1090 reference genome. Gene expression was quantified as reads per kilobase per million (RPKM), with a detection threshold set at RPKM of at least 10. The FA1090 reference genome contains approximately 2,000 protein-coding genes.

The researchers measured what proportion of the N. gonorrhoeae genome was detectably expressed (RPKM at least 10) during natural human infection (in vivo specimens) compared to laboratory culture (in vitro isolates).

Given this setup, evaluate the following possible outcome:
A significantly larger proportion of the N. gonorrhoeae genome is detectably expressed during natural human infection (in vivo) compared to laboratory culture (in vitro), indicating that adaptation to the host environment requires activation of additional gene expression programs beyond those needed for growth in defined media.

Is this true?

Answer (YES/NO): NO